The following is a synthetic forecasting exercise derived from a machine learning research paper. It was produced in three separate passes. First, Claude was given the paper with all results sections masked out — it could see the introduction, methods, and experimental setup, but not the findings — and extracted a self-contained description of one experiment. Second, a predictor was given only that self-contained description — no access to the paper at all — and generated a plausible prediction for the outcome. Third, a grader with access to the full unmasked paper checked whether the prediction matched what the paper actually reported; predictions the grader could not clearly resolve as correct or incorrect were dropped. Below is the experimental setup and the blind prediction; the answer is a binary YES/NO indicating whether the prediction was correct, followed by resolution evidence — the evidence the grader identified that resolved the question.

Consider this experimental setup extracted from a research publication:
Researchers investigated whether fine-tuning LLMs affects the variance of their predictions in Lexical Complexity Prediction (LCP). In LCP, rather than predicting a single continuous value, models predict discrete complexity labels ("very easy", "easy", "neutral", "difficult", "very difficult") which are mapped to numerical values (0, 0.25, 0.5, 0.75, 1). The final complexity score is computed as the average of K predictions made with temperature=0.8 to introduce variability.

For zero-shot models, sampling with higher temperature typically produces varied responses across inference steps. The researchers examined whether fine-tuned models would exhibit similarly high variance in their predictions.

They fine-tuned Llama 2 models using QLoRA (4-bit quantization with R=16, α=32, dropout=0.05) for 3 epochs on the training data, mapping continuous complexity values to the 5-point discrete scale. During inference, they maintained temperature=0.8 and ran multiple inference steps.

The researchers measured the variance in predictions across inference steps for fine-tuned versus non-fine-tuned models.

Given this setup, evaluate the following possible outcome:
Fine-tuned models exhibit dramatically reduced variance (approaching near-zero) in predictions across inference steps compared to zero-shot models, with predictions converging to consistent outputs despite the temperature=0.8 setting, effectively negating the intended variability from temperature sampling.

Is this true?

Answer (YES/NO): NO